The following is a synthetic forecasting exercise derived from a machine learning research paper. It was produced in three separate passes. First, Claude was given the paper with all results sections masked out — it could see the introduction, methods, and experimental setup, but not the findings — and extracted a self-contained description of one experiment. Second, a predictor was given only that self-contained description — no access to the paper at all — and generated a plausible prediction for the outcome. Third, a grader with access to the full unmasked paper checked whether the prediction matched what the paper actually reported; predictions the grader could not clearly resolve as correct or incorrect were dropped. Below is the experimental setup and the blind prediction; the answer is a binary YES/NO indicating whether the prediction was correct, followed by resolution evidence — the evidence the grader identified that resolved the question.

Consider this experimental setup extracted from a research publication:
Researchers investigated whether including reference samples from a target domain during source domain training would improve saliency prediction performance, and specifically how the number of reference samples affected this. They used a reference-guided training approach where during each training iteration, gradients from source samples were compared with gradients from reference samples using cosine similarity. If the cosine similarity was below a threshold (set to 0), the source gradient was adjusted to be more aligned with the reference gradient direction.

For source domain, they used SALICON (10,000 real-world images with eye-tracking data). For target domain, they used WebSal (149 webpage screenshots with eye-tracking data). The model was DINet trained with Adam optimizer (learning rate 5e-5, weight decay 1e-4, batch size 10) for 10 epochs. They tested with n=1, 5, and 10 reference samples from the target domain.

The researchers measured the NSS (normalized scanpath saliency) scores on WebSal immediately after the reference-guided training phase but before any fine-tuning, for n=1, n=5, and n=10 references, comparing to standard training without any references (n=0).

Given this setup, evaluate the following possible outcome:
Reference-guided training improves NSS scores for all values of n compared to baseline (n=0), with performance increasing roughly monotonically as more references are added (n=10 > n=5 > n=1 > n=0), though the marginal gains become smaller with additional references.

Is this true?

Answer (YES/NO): NO